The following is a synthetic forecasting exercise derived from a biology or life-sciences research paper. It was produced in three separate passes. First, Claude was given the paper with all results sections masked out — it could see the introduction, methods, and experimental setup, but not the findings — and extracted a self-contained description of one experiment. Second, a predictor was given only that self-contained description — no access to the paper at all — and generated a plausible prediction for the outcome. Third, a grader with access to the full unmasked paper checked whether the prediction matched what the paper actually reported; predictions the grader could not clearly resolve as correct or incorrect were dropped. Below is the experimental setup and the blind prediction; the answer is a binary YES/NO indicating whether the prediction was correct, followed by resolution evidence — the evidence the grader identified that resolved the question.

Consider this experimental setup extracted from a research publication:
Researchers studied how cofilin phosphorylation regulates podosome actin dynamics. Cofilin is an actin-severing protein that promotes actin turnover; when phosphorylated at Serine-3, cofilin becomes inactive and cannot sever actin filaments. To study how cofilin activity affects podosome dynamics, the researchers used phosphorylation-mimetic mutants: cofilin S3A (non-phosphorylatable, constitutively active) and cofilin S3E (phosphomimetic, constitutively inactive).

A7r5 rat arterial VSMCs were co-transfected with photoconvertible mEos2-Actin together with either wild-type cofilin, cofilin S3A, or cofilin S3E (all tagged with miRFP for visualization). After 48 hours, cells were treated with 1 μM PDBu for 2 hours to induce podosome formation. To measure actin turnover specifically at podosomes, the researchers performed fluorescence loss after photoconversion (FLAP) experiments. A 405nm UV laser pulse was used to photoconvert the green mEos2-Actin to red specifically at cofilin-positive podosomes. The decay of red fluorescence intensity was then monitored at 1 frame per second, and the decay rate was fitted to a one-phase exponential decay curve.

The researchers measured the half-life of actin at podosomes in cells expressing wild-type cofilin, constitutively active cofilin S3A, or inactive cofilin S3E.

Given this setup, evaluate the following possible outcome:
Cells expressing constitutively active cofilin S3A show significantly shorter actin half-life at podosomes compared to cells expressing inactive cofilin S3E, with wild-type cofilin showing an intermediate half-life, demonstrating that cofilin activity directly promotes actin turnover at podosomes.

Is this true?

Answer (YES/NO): YES